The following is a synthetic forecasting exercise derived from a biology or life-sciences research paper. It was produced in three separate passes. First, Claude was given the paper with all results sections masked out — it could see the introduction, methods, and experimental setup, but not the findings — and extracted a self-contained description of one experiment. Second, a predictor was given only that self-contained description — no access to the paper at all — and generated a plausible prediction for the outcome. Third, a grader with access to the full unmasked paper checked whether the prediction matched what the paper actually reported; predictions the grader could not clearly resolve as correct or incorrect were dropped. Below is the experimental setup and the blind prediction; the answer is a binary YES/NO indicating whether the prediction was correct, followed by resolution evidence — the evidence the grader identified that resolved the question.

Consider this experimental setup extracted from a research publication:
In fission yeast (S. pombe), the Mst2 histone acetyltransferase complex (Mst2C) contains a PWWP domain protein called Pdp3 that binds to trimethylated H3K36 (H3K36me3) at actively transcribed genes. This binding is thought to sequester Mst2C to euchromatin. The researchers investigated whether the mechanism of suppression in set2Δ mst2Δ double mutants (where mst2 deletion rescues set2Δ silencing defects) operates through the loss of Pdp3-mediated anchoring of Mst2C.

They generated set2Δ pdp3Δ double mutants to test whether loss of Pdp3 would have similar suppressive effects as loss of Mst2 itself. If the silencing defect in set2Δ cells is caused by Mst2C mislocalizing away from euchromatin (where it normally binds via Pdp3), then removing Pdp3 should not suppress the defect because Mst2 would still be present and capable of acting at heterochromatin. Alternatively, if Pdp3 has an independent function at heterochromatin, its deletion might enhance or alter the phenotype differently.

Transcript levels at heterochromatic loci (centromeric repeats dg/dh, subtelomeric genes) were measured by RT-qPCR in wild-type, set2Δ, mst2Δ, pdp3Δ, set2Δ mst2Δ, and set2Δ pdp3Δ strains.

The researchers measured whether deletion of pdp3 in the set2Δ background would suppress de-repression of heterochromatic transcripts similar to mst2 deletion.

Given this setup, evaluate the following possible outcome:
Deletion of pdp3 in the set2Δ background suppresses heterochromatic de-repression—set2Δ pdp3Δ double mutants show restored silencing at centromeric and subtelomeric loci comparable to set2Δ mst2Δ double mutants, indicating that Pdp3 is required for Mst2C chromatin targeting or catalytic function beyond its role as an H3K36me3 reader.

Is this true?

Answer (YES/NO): NO